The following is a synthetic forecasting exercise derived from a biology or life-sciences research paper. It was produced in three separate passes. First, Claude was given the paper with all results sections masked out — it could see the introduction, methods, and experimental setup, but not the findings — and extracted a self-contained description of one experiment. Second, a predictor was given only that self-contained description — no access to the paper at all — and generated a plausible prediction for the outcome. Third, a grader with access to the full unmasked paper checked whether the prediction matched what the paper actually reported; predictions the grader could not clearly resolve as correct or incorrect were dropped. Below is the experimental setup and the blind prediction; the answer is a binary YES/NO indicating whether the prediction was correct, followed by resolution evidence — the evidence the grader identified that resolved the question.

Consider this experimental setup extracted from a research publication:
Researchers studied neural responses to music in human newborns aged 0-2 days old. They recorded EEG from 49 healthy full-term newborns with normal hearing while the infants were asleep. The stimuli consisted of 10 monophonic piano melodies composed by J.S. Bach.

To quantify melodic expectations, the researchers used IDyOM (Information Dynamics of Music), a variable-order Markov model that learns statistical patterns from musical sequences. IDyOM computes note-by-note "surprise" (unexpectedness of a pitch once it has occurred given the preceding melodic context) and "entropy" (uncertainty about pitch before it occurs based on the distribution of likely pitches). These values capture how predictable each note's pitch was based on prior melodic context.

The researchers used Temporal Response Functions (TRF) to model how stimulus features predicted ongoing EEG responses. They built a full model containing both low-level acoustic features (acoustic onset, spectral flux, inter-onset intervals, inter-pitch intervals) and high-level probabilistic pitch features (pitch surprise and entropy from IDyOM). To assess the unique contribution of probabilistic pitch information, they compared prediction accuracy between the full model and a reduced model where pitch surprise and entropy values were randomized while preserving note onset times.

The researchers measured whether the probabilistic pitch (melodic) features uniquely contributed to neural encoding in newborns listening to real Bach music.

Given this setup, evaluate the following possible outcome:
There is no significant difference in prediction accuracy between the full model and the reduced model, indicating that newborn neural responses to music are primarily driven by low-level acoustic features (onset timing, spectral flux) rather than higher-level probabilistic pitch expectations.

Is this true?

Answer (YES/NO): YES